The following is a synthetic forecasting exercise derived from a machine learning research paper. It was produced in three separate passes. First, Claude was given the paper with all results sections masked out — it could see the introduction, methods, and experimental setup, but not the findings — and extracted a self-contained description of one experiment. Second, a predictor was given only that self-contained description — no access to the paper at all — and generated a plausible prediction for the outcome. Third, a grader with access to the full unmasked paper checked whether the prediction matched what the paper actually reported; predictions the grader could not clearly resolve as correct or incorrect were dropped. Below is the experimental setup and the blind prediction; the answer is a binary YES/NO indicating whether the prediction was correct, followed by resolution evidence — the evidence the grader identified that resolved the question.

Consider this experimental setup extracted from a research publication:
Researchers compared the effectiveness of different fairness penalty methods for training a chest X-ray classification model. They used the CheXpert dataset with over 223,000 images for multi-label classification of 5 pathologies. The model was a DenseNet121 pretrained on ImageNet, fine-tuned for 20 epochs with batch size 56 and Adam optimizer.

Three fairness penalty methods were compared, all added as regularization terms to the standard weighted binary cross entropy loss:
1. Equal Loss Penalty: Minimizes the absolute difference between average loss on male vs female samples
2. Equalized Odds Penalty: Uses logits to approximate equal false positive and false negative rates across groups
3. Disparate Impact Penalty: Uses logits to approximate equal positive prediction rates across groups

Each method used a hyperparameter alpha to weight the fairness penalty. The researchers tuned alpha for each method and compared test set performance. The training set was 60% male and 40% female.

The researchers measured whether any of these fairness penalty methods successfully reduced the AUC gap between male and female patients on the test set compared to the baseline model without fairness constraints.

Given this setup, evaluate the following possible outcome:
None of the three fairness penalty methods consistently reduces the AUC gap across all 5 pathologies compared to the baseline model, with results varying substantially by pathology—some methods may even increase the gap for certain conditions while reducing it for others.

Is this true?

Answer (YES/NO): YES